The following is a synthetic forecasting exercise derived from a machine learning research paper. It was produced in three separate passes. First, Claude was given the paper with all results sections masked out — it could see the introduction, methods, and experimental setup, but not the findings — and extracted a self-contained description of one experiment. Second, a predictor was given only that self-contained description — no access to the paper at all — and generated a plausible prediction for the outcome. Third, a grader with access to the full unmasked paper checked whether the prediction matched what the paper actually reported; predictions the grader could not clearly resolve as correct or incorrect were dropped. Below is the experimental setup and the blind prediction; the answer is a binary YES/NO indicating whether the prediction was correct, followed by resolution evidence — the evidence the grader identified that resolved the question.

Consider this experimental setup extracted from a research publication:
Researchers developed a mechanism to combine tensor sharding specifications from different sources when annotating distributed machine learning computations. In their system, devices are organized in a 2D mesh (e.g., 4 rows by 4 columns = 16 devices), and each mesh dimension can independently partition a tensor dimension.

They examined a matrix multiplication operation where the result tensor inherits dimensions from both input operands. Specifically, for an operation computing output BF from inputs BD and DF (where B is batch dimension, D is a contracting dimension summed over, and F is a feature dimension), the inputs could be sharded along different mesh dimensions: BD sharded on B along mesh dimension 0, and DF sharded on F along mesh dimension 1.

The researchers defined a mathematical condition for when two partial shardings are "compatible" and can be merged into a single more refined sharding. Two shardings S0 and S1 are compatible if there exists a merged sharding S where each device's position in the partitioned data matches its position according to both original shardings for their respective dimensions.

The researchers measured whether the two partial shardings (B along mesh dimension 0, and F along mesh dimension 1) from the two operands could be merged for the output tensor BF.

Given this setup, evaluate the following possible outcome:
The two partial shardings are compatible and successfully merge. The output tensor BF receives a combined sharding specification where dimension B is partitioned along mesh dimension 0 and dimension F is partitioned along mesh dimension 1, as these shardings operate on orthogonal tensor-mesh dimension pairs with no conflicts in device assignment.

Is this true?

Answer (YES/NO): YES